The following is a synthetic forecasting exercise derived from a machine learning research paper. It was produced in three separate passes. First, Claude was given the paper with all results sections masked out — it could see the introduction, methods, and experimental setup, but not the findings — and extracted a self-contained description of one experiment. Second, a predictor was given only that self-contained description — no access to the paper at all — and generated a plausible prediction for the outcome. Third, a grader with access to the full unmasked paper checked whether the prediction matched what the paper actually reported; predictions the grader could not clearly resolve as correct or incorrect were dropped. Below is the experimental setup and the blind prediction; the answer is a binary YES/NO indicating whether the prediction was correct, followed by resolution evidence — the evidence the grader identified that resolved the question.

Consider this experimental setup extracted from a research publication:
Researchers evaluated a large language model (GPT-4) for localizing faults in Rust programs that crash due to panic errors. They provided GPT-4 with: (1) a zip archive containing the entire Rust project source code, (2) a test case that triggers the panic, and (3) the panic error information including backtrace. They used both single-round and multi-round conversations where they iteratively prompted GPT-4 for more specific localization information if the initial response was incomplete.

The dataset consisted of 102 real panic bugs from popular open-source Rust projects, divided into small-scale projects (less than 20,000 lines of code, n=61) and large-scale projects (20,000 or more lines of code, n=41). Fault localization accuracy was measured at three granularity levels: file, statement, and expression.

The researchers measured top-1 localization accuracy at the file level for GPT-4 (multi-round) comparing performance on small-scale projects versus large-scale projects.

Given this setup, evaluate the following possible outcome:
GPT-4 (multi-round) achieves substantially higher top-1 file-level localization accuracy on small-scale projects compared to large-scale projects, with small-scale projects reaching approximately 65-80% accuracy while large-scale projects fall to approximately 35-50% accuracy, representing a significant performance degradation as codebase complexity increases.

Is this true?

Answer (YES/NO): NO